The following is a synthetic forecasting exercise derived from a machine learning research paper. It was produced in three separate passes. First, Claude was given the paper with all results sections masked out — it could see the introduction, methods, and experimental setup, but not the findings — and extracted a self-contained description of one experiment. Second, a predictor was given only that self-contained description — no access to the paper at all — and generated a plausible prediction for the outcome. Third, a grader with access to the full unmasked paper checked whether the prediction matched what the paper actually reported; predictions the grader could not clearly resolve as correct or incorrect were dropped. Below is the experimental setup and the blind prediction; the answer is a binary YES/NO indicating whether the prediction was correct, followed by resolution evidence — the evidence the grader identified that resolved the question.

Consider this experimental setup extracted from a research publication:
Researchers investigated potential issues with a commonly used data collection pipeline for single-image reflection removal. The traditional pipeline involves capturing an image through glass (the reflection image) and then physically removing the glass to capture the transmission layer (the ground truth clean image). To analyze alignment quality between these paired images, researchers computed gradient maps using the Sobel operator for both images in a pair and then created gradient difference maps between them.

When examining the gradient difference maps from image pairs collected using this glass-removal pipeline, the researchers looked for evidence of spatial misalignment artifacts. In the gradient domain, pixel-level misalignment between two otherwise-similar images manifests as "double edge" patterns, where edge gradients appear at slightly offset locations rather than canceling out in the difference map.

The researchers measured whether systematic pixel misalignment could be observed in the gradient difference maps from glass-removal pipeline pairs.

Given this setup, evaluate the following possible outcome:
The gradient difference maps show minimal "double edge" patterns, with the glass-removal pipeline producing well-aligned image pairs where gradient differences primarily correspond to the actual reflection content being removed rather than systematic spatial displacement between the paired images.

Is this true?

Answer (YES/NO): NO